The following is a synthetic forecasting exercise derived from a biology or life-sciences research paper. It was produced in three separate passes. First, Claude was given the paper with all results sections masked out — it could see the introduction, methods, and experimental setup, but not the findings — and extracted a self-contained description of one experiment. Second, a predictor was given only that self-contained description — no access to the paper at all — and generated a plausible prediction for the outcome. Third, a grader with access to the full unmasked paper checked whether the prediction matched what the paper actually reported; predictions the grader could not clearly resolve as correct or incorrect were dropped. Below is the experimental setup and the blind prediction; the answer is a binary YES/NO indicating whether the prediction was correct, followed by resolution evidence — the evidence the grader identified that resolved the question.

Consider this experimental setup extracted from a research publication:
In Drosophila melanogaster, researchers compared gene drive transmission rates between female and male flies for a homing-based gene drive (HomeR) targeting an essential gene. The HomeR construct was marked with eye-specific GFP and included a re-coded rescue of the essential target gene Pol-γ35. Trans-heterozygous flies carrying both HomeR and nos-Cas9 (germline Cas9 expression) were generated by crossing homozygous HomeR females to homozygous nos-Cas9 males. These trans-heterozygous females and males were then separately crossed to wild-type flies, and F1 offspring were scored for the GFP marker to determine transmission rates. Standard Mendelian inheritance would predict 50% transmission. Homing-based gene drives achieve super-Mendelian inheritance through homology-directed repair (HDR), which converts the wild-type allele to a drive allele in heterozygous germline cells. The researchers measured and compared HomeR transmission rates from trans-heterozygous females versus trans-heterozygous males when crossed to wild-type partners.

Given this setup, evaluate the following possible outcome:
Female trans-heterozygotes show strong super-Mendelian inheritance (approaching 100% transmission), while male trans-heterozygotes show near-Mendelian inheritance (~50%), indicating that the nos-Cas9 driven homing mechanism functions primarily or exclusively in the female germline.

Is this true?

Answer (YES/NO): NO